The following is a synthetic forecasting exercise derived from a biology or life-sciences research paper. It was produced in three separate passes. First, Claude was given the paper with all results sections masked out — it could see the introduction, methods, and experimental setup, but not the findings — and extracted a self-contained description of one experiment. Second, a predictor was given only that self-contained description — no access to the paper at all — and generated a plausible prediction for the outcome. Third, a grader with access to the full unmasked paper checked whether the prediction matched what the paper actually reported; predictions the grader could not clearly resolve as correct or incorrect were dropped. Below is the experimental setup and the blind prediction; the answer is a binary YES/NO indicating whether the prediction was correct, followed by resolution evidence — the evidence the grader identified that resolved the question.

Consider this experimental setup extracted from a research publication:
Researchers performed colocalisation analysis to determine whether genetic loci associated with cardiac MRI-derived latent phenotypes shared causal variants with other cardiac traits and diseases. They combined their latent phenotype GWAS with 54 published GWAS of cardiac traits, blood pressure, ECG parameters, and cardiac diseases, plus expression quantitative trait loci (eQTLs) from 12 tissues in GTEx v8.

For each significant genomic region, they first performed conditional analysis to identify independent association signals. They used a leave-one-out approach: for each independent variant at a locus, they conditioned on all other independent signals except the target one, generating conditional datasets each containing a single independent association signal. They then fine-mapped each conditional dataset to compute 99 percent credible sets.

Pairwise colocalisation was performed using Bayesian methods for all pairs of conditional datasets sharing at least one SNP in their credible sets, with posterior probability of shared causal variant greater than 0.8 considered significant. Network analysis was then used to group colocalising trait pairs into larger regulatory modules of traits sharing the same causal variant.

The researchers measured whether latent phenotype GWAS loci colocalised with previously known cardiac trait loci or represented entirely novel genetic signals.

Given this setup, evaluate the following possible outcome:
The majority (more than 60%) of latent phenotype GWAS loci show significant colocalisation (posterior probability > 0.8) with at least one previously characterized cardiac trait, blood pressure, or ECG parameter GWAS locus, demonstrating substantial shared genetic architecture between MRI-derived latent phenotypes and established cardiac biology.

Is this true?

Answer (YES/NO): NO